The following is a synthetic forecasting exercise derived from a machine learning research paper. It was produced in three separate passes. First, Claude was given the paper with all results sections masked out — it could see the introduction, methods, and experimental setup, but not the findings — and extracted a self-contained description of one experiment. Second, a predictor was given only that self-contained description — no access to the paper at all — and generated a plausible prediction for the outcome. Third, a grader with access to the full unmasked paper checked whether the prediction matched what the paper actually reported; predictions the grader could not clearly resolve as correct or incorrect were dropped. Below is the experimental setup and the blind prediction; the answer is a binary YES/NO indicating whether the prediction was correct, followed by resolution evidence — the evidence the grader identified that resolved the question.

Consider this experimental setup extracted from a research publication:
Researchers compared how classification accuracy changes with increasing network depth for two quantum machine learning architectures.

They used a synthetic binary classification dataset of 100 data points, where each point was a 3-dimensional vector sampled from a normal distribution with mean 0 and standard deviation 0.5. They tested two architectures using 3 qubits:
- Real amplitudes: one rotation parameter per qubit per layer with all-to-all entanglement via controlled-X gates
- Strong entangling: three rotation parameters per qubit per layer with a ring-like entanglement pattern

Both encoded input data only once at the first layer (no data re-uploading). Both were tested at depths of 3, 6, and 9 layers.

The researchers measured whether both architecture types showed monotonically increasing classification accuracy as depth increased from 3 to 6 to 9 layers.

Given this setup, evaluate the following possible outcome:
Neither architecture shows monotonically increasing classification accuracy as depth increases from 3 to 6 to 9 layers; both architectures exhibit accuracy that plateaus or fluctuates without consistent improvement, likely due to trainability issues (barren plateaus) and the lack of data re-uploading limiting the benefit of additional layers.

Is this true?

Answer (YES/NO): NO